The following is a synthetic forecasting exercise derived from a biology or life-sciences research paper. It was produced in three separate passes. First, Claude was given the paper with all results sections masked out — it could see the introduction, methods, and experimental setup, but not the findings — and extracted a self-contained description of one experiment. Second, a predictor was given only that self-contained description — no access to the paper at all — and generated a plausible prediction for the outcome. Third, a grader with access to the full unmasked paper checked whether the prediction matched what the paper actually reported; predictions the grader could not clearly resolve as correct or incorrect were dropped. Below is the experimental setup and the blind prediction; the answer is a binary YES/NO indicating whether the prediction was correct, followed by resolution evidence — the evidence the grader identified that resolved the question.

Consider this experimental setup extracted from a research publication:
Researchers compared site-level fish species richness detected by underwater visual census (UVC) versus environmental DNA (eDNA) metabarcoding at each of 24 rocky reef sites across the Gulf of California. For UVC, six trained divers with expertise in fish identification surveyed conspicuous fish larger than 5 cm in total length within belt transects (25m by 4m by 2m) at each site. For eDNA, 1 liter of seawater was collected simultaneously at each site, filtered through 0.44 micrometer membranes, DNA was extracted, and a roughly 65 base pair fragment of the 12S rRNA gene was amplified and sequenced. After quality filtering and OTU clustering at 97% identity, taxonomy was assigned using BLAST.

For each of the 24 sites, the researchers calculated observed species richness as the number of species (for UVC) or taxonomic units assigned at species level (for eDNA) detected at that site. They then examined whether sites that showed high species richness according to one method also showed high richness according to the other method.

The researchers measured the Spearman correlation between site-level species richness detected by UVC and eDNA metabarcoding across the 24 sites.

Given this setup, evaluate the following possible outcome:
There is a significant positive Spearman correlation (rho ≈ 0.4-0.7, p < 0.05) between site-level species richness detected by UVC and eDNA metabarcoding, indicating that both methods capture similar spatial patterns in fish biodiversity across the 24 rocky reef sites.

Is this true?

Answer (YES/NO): NO